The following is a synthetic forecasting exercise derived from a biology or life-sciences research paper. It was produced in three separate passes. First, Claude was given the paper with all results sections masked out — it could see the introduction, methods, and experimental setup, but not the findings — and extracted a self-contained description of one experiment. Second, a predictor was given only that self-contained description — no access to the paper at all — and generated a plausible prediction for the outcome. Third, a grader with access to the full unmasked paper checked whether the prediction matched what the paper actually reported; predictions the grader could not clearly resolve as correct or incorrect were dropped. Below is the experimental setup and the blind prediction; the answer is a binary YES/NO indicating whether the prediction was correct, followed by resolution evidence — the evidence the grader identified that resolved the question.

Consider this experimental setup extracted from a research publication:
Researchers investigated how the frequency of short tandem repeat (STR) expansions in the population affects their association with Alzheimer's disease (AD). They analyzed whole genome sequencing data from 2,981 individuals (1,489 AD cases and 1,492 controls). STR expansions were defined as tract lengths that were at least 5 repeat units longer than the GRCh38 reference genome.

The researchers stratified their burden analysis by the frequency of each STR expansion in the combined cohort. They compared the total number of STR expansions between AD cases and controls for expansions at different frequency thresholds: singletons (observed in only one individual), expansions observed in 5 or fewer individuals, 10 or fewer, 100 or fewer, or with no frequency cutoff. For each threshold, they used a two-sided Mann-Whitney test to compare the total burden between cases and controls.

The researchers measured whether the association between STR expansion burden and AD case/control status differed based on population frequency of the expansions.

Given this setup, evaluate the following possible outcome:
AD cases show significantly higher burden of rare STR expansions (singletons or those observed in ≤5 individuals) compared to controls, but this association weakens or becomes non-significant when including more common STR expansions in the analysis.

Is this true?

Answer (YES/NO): YES